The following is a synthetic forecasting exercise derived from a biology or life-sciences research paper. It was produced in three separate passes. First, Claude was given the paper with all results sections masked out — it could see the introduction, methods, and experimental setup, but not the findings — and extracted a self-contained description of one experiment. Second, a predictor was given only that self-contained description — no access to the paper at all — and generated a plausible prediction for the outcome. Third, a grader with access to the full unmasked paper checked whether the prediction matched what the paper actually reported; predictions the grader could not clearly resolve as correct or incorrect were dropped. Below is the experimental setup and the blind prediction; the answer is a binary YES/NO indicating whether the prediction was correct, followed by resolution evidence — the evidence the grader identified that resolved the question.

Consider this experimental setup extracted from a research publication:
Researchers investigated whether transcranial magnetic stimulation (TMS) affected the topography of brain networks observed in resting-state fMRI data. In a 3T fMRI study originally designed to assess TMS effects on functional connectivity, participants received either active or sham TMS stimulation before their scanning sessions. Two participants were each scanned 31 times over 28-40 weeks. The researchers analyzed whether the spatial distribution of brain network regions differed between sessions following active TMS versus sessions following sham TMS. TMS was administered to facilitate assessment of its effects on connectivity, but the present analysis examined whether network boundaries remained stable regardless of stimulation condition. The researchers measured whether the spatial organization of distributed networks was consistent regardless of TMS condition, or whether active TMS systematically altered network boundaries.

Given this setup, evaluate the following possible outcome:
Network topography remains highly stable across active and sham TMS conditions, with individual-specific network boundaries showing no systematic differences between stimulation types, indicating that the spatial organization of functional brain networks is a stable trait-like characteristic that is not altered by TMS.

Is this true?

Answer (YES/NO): YES